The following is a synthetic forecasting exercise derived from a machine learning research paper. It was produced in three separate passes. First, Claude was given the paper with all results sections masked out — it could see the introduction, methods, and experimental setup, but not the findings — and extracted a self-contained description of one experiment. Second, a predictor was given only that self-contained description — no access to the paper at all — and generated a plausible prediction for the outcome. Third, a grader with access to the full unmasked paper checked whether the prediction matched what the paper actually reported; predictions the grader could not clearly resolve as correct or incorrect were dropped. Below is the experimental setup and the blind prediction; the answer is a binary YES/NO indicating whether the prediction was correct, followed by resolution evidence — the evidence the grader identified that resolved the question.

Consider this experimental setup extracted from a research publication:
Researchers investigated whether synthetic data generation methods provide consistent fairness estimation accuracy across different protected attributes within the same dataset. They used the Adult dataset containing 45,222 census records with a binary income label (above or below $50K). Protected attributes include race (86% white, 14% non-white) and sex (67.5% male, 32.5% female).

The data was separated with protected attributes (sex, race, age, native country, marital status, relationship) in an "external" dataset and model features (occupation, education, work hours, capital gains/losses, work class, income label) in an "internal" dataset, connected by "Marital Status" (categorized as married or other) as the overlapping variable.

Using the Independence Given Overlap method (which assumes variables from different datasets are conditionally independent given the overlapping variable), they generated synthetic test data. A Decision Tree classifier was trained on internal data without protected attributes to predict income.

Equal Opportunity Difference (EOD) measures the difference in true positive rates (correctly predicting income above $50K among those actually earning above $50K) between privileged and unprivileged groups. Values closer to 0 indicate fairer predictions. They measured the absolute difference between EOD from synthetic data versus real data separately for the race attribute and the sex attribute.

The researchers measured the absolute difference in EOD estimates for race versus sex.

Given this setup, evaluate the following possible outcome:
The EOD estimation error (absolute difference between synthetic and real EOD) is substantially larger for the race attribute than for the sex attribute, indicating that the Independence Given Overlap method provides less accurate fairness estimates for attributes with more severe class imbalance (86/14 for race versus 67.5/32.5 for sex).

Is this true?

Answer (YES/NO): NO